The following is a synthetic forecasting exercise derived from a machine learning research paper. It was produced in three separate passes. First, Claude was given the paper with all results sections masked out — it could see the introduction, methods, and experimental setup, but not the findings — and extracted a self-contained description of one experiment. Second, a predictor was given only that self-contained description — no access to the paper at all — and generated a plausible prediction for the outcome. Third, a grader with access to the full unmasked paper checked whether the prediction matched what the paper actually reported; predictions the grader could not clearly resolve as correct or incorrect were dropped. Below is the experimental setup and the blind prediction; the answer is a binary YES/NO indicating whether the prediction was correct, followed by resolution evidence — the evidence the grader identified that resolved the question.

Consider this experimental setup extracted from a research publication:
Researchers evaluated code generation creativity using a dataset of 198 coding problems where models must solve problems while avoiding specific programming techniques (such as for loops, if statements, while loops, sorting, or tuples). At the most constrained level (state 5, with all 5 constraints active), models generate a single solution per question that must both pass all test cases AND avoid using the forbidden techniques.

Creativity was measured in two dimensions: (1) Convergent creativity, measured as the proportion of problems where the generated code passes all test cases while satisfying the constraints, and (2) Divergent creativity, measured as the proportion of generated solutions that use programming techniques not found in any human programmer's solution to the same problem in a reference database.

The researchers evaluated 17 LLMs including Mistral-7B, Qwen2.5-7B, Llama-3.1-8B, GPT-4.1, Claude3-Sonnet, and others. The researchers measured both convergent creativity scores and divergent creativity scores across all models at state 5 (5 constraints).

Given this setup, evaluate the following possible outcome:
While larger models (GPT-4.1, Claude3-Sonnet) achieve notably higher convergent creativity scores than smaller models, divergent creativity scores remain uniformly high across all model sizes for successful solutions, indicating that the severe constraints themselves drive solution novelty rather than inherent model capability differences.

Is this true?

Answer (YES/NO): NO